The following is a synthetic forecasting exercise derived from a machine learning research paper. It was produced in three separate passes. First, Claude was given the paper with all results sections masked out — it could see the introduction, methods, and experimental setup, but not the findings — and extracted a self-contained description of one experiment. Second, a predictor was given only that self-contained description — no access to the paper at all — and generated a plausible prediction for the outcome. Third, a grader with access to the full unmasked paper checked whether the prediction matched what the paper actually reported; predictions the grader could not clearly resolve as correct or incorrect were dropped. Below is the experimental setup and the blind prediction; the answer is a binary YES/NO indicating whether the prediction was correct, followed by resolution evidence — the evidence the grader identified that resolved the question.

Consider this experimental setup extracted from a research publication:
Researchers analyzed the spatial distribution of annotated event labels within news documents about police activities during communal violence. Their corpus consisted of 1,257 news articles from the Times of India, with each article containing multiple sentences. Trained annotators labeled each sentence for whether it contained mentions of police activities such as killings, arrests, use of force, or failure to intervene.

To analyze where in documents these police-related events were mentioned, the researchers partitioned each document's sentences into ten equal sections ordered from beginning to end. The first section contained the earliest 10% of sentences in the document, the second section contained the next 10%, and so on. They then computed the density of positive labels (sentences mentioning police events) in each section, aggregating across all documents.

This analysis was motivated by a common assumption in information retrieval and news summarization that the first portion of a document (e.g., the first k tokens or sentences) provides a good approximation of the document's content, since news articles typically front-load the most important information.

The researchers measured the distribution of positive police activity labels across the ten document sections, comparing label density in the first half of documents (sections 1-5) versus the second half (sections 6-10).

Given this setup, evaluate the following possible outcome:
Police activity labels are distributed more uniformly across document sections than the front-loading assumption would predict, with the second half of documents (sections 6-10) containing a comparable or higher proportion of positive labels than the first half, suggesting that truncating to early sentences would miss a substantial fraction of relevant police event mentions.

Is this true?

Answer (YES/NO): YES